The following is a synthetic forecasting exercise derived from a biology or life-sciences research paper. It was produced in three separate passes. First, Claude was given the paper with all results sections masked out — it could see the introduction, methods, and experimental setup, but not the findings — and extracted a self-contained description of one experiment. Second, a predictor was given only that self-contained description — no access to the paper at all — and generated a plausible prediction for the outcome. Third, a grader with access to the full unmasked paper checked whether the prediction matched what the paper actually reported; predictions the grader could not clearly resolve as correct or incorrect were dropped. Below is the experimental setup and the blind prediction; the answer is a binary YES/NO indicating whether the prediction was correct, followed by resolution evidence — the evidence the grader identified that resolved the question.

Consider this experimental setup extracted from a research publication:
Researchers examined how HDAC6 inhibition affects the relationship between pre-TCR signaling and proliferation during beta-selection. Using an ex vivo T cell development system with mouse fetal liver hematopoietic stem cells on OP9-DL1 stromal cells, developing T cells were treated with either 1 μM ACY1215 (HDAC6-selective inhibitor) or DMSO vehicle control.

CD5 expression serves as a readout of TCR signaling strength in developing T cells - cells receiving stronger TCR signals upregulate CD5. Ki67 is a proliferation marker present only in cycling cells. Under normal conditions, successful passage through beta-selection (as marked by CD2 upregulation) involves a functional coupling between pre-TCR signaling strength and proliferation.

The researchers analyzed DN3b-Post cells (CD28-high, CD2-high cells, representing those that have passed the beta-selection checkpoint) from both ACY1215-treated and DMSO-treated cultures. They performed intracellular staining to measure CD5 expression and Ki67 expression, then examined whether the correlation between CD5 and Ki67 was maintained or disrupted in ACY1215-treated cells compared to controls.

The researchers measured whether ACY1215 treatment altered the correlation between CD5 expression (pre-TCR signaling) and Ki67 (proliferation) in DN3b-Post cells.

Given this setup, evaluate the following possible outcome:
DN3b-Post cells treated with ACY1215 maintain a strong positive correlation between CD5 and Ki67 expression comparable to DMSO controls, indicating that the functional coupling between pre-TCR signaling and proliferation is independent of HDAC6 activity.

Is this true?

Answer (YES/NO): NO